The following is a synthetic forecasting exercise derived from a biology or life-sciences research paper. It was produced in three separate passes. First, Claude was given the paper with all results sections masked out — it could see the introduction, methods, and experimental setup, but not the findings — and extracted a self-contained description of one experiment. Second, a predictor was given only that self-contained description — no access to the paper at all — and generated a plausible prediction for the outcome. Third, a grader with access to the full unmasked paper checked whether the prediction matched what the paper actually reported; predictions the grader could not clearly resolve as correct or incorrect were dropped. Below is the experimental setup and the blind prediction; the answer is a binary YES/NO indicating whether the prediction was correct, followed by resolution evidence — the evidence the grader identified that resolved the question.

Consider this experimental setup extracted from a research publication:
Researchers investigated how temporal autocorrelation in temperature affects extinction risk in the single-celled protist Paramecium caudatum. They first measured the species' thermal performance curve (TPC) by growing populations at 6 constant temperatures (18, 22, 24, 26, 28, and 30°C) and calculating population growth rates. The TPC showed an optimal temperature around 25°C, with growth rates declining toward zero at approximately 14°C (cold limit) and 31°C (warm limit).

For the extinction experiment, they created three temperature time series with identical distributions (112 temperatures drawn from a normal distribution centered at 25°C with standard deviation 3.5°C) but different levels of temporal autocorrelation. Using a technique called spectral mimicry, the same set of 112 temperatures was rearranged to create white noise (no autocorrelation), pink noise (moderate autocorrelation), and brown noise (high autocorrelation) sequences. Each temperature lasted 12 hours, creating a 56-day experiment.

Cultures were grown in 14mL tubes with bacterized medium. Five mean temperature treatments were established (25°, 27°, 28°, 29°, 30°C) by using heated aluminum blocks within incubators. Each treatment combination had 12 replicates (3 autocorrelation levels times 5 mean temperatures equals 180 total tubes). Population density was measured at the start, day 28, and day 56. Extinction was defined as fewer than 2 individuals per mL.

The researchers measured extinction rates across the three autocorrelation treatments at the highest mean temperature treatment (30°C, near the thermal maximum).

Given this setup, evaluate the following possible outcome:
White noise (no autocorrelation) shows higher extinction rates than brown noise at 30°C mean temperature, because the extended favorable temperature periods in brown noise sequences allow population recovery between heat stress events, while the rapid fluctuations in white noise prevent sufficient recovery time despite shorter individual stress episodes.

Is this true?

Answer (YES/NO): NO